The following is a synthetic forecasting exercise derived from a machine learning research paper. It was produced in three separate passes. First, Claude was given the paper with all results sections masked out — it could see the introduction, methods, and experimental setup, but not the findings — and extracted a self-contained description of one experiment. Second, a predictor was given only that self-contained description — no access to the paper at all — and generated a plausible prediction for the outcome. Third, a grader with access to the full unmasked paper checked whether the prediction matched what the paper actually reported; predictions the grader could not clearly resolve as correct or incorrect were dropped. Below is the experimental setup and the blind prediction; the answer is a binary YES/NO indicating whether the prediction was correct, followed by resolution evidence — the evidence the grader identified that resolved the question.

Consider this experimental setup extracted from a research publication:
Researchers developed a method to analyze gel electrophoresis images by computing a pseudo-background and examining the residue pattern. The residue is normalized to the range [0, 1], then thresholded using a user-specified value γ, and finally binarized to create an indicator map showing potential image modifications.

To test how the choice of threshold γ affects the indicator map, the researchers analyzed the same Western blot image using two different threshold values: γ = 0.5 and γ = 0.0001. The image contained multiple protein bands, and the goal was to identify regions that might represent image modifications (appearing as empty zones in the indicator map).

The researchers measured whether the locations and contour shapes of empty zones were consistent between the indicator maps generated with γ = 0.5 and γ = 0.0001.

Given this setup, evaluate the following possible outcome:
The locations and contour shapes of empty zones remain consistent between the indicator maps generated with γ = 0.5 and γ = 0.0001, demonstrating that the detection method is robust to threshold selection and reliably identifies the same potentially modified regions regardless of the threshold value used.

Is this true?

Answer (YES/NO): NO